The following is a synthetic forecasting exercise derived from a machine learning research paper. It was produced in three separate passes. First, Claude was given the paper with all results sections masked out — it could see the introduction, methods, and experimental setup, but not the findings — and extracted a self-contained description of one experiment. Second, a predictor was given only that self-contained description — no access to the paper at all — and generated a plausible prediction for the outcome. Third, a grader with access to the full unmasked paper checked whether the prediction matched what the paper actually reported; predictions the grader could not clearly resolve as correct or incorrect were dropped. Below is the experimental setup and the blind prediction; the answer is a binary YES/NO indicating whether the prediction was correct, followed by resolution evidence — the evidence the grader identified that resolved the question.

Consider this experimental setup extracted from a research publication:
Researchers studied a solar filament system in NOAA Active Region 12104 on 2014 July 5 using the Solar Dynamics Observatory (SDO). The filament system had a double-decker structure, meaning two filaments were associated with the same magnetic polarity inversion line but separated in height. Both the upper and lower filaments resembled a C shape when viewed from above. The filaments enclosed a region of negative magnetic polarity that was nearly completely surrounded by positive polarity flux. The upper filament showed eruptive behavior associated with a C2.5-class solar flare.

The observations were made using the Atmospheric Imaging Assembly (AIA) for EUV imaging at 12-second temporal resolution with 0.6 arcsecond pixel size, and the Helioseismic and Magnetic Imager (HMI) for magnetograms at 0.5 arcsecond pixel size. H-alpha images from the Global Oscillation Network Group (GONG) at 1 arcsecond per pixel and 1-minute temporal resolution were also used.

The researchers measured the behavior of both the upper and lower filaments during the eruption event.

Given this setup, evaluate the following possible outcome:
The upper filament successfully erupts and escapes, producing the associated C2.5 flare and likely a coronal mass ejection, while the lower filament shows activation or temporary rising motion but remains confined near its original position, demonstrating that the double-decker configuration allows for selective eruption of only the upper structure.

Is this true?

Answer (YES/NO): NO